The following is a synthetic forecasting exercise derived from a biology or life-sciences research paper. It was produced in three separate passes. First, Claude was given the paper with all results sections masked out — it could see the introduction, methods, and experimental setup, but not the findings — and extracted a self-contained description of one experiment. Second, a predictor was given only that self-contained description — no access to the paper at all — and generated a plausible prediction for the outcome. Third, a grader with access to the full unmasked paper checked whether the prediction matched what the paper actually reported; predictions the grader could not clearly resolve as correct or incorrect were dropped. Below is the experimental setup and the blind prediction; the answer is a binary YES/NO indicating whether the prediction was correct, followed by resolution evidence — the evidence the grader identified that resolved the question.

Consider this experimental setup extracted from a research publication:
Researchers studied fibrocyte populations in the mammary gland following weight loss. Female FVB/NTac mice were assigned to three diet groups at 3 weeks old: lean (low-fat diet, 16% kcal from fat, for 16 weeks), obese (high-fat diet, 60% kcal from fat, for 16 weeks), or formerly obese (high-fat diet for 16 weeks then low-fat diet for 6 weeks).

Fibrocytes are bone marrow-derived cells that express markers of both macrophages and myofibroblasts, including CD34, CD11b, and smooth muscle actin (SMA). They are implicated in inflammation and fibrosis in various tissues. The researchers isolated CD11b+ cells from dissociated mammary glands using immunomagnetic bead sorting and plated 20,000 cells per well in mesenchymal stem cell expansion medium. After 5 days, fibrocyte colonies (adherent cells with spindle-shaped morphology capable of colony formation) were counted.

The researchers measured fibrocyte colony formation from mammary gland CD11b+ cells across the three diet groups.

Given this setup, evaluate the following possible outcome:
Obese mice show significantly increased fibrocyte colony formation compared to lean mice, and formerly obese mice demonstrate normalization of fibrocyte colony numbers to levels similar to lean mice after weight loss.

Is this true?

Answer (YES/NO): NO